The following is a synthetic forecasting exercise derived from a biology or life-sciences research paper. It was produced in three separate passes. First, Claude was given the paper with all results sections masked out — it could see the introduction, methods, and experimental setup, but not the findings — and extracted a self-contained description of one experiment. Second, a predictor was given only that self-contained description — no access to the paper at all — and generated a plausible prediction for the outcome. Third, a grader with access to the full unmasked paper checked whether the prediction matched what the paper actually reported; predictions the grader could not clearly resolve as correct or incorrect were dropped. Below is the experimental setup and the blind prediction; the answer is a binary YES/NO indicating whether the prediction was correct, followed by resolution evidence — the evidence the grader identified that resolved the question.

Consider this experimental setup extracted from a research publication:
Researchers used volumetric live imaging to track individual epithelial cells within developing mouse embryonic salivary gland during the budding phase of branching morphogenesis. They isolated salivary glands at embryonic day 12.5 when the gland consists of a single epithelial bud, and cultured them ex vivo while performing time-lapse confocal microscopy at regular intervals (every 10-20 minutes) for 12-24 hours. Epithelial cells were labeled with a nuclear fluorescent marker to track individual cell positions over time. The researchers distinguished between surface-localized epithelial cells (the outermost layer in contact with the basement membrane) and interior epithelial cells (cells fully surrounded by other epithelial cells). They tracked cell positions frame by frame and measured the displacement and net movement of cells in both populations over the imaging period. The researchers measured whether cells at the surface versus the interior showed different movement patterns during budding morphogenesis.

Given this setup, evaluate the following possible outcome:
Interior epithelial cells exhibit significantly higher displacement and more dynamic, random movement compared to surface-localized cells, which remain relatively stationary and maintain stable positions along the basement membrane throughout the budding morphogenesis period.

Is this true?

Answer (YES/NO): NO